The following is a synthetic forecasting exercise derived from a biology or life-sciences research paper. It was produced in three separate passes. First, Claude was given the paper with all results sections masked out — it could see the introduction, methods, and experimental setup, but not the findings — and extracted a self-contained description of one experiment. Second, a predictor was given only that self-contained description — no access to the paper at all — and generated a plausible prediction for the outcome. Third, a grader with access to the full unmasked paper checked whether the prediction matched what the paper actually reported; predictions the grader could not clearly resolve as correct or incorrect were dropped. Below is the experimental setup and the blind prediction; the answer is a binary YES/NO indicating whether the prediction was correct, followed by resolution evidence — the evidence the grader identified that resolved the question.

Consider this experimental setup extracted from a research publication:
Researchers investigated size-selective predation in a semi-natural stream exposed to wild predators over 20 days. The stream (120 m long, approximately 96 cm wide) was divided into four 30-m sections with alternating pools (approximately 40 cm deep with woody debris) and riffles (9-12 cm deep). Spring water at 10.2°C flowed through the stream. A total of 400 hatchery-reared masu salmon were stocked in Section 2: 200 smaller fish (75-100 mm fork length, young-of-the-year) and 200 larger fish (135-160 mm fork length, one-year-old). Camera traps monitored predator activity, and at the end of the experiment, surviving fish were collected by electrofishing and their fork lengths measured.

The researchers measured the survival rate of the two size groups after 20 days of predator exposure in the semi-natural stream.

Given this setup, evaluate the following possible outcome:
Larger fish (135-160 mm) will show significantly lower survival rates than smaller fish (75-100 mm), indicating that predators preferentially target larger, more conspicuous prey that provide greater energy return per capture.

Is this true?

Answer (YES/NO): YES